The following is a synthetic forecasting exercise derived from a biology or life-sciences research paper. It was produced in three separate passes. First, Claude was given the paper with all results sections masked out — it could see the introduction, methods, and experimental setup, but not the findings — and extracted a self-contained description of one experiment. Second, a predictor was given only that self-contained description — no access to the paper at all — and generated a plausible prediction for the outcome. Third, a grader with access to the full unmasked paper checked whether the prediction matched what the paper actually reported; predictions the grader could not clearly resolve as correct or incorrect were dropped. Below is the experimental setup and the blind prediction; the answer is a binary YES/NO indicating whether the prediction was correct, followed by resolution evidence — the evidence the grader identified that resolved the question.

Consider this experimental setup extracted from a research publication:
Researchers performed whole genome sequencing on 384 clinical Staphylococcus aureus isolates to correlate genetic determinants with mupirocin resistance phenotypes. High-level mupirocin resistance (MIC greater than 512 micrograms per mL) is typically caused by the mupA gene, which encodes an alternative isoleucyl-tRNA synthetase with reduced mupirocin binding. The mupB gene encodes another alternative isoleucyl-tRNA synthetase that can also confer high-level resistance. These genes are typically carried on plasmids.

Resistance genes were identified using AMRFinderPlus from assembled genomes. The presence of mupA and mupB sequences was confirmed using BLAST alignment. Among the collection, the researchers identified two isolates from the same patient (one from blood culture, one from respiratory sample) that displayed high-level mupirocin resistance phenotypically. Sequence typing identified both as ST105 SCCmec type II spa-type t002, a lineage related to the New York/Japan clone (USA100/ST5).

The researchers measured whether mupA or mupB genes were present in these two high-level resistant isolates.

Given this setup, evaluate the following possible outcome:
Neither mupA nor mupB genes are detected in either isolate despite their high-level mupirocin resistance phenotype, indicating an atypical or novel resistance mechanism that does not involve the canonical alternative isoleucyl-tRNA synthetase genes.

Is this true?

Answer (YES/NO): YES